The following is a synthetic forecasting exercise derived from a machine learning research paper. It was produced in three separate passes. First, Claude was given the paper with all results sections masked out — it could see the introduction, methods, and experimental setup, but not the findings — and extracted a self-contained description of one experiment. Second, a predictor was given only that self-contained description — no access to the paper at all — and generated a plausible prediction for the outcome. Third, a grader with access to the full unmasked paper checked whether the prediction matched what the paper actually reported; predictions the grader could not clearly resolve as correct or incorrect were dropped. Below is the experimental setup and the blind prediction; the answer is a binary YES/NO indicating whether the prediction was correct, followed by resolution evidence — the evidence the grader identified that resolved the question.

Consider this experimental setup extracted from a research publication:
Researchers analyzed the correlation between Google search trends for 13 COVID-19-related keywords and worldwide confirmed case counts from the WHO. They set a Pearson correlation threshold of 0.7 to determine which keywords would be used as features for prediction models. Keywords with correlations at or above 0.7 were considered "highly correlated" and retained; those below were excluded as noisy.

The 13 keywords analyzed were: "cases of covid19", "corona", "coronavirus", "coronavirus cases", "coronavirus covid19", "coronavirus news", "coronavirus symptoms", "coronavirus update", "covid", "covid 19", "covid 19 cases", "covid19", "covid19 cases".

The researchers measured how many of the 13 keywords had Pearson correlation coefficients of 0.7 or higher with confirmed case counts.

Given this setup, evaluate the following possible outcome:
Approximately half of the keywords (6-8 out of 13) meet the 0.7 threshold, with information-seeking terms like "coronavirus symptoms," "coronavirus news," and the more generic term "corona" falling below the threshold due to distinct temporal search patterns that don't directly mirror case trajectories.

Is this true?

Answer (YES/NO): NO